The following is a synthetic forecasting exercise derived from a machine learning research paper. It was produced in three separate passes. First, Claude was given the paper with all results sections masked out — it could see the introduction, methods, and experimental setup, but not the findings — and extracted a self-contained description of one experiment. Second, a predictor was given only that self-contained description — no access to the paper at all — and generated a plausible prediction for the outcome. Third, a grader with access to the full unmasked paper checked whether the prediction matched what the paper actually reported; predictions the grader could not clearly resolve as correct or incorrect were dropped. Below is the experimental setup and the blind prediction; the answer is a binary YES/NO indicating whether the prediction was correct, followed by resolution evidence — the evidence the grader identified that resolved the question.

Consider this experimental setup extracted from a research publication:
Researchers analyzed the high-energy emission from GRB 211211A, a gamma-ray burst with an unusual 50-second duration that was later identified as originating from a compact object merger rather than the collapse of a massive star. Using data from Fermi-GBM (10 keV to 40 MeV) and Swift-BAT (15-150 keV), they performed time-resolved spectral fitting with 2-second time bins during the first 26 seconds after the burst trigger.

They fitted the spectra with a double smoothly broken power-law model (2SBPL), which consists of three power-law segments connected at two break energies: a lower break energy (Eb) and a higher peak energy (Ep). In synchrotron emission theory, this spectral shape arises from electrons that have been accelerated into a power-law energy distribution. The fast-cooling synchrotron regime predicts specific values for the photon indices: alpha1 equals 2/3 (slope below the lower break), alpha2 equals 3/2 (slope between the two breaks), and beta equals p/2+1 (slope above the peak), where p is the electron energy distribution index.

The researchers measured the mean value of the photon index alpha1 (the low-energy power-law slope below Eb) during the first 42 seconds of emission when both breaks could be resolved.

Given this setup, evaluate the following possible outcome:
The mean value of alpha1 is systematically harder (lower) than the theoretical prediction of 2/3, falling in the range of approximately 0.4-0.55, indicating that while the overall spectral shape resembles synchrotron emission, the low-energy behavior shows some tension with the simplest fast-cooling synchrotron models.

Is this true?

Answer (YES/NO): YES